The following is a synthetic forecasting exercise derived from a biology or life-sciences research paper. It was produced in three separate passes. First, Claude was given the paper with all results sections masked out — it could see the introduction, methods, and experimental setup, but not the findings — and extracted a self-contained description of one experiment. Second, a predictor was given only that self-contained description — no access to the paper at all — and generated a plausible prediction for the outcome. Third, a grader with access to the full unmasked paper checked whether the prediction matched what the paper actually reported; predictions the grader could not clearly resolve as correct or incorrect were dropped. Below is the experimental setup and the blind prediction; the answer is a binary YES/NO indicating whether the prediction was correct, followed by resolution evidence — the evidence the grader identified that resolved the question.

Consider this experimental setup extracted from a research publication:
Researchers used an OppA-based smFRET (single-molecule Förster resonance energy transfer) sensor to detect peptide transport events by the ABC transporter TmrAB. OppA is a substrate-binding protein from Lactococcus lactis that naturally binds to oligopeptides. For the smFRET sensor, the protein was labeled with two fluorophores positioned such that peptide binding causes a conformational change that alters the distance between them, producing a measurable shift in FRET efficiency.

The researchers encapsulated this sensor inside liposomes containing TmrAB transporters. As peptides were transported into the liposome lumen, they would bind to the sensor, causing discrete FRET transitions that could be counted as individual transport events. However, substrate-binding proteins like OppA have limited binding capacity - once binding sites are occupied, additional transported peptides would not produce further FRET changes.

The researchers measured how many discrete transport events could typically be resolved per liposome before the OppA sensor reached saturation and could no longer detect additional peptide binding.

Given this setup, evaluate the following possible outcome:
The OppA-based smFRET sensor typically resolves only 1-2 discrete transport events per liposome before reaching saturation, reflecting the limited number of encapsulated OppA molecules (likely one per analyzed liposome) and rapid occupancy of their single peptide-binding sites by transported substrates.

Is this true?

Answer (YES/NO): YES